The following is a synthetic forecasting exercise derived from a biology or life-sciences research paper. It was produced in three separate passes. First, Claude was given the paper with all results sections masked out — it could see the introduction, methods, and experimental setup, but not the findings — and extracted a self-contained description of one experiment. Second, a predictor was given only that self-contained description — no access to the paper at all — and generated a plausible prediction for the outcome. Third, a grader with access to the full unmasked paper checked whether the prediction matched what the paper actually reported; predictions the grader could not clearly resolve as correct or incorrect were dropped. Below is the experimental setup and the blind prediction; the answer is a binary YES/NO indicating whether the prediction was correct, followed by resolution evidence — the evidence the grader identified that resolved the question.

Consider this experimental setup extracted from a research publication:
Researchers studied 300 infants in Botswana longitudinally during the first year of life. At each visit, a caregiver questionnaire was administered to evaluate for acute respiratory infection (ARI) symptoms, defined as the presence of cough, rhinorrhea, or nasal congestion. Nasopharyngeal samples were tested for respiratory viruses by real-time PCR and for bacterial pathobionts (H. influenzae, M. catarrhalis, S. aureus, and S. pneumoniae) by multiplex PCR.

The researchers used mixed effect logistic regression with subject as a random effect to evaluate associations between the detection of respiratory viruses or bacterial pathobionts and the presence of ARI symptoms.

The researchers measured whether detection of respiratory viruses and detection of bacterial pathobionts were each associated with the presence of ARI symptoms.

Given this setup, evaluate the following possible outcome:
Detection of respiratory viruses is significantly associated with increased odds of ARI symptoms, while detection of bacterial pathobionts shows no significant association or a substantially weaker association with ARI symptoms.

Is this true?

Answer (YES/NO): NO